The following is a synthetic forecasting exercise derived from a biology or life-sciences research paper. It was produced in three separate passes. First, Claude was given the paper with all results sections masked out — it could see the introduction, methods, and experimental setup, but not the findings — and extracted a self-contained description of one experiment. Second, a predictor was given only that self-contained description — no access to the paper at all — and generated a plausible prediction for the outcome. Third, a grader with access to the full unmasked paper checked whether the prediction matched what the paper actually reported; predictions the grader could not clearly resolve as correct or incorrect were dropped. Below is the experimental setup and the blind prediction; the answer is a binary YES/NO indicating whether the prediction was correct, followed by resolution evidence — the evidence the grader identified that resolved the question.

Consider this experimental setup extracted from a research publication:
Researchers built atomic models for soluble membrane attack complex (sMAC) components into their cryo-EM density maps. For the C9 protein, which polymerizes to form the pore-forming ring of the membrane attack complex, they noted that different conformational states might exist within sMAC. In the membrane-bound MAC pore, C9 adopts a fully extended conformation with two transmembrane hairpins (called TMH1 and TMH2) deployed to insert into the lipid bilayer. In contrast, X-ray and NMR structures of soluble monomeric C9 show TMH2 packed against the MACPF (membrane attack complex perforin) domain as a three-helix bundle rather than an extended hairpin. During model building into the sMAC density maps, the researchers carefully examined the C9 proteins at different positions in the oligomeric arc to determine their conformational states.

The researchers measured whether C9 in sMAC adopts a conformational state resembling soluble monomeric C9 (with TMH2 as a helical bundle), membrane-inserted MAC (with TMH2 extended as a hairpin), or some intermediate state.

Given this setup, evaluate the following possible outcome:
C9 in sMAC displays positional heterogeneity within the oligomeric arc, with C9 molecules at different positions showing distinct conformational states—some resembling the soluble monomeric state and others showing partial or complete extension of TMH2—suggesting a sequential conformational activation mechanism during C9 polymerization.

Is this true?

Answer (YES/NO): NO